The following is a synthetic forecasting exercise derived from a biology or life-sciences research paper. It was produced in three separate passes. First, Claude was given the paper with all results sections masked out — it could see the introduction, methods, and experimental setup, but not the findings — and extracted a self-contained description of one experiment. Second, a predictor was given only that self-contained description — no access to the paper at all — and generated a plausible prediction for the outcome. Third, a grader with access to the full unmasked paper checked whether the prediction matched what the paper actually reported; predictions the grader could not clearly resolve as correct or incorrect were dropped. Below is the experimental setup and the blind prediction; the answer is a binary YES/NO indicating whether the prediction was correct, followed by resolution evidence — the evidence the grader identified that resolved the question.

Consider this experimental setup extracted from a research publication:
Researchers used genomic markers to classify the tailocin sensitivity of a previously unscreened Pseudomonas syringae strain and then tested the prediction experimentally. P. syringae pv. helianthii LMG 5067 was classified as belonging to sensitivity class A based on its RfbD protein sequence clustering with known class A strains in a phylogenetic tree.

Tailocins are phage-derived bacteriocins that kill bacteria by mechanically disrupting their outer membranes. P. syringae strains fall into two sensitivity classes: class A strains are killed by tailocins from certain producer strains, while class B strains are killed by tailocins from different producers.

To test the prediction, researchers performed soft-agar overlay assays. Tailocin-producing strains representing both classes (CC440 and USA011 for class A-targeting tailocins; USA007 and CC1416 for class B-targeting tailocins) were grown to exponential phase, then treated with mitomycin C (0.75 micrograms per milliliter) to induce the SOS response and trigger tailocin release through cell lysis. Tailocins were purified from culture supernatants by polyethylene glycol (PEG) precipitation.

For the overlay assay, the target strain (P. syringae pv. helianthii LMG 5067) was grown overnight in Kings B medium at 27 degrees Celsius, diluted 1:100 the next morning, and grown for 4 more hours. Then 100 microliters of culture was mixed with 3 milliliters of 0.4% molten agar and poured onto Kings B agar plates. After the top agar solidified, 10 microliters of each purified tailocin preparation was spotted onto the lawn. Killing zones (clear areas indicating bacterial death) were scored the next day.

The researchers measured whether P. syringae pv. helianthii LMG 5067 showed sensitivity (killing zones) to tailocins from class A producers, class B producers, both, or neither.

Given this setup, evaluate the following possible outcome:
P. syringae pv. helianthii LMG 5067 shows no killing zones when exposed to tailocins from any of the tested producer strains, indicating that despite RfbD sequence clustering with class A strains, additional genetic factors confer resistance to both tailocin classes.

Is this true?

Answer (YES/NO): YES